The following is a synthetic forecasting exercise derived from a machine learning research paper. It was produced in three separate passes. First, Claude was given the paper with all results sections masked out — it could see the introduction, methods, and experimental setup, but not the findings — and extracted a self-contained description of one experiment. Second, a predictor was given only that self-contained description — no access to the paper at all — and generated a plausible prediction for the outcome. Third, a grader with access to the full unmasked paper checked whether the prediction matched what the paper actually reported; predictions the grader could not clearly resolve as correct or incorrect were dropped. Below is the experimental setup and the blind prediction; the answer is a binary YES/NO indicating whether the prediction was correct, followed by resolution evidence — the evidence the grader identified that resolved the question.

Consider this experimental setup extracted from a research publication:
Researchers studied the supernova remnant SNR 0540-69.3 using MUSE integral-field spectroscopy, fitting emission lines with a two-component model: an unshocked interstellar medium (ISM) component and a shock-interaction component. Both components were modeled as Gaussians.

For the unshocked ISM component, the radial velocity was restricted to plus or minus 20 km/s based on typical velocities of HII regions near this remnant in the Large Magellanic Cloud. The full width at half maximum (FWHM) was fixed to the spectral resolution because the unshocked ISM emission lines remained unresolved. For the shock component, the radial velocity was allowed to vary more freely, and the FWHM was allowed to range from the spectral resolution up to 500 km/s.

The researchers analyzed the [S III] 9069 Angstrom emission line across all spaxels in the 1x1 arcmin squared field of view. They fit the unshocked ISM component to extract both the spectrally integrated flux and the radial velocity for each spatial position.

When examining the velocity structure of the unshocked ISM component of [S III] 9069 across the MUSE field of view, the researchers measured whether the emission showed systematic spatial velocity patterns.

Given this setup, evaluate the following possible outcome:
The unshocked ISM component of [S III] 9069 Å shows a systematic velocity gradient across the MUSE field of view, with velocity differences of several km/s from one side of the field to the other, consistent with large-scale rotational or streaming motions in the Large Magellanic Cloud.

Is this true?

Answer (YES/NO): NO